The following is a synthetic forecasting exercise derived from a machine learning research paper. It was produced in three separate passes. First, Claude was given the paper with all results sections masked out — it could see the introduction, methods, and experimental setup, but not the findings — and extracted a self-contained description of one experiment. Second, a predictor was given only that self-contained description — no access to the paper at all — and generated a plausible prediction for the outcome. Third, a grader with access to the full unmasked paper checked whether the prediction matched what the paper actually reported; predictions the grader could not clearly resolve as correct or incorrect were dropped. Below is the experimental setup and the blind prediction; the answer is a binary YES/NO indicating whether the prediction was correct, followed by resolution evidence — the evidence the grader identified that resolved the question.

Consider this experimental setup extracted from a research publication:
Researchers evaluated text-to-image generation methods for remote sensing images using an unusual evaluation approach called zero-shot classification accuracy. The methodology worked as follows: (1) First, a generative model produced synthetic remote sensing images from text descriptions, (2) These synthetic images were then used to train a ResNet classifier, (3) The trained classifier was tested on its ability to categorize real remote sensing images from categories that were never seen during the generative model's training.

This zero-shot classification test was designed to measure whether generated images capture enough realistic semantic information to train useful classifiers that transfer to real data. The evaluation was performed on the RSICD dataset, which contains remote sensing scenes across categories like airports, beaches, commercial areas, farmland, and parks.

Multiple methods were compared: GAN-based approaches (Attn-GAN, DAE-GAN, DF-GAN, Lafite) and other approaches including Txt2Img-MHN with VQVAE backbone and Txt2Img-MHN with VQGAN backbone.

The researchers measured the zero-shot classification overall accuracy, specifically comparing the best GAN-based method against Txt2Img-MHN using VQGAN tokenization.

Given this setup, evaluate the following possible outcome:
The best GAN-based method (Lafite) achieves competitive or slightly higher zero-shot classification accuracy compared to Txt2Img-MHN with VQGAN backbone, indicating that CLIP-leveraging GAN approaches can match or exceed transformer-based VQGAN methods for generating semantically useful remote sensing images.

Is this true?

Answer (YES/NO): NO